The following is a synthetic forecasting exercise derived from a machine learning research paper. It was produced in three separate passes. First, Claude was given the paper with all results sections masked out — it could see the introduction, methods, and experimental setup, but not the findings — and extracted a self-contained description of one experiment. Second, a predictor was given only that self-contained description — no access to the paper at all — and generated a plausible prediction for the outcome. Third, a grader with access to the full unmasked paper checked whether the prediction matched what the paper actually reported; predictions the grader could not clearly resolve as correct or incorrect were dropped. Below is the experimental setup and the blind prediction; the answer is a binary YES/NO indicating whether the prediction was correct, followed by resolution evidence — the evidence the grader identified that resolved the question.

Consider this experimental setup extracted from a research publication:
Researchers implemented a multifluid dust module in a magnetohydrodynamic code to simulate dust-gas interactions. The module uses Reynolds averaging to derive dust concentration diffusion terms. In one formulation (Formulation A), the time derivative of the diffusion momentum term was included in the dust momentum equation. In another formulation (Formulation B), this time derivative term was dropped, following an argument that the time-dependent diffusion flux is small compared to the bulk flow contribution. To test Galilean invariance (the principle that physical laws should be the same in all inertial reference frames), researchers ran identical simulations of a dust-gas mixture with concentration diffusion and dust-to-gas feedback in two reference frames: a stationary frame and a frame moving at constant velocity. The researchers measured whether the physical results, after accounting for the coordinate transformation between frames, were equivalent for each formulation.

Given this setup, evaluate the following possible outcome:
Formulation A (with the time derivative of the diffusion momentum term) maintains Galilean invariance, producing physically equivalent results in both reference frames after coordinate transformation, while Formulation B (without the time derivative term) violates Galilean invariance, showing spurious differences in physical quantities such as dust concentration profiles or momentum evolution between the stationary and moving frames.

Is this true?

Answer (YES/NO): YES